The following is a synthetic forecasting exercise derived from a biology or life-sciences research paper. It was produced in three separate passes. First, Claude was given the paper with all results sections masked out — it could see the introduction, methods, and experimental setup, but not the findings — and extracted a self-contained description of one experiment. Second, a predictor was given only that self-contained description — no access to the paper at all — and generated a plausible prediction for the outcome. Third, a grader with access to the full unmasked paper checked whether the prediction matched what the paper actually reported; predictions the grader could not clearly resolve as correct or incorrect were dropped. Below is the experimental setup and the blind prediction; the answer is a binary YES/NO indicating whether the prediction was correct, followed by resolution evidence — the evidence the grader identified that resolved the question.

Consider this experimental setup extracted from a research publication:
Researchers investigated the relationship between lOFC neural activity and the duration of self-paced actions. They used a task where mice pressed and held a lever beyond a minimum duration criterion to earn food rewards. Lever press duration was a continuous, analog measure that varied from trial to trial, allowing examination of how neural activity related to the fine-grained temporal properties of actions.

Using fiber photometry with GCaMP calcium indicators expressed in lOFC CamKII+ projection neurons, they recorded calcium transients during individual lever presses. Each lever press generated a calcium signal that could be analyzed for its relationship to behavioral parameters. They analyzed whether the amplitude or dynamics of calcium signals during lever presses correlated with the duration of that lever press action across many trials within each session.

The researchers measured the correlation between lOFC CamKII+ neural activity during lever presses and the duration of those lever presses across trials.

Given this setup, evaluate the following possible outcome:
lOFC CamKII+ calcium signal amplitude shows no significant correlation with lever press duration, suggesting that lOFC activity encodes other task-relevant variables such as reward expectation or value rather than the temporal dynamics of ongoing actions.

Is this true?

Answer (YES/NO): NO